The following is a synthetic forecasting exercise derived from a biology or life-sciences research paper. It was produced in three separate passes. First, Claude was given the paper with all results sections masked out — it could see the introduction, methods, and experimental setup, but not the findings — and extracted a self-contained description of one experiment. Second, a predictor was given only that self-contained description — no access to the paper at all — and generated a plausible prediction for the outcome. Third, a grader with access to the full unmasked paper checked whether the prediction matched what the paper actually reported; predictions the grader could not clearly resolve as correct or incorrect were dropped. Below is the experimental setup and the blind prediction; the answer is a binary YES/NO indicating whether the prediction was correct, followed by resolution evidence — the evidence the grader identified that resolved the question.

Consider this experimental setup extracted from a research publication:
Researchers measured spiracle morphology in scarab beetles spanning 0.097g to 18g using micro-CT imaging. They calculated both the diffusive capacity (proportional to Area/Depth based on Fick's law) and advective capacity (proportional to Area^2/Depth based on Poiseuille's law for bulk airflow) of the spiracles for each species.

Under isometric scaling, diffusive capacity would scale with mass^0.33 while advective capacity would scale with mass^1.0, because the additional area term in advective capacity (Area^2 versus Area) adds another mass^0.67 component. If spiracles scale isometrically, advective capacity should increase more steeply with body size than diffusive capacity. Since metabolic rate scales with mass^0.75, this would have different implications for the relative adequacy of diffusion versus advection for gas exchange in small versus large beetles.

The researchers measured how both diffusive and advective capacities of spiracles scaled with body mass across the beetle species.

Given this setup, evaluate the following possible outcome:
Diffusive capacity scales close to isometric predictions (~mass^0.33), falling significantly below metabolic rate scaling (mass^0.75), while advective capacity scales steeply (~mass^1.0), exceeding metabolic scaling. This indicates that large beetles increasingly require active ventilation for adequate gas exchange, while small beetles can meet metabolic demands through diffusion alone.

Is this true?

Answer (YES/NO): NO